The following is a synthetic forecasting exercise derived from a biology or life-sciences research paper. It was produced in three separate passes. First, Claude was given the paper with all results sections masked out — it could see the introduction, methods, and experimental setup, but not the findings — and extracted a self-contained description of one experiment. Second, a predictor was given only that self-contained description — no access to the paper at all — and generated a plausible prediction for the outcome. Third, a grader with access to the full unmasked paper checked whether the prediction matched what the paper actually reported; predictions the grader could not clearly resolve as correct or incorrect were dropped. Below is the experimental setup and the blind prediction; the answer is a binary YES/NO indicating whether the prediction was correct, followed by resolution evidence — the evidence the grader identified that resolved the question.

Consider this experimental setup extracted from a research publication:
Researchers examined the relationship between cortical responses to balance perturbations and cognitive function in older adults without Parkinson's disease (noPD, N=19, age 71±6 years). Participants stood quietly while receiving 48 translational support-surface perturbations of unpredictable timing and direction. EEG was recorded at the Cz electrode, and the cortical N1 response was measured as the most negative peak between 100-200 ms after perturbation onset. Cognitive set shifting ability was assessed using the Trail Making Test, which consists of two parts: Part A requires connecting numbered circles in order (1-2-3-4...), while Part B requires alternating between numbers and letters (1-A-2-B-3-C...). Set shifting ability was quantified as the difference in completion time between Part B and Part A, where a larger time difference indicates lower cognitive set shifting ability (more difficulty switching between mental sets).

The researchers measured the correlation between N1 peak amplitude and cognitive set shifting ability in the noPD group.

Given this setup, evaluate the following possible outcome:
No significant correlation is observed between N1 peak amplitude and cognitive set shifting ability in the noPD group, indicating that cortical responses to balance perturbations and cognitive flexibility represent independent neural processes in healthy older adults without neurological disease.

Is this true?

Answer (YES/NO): NO